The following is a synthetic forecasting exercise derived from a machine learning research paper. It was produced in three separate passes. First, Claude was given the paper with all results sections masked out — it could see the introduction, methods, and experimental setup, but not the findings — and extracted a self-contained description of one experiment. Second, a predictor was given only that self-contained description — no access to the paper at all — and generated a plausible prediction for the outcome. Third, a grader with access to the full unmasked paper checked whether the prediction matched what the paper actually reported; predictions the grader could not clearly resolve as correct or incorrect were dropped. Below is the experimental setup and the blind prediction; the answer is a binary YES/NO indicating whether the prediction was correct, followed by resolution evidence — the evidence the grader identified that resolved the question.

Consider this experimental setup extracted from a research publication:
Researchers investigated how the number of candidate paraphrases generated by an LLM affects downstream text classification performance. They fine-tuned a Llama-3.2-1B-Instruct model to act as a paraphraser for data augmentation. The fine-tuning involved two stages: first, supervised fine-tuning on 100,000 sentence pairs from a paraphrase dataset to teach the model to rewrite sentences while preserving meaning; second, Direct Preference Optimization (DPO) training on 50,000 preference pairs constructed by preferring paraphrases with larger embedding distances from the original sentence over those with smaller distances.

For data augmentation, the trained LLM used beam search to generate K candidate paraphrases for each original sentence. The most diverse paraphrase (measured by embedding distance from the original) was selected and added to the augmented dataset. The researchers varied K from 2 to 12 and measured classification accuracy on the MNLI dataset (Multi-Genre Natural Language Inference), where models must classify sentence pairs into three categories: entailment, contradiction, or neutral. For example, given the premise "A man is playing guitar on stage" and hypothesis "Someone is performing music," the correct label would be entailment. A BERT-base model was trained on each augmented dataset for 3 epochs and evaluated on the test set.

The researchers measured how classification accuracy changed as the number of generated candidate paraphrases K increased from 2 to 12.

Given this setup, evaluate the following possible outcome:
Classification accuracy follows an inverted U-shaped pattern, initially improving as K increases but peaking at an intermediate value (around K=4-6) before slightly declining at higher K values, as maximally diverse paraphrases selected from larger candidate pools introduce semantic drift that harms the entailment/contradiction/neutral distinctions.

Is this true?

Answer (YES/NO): NO